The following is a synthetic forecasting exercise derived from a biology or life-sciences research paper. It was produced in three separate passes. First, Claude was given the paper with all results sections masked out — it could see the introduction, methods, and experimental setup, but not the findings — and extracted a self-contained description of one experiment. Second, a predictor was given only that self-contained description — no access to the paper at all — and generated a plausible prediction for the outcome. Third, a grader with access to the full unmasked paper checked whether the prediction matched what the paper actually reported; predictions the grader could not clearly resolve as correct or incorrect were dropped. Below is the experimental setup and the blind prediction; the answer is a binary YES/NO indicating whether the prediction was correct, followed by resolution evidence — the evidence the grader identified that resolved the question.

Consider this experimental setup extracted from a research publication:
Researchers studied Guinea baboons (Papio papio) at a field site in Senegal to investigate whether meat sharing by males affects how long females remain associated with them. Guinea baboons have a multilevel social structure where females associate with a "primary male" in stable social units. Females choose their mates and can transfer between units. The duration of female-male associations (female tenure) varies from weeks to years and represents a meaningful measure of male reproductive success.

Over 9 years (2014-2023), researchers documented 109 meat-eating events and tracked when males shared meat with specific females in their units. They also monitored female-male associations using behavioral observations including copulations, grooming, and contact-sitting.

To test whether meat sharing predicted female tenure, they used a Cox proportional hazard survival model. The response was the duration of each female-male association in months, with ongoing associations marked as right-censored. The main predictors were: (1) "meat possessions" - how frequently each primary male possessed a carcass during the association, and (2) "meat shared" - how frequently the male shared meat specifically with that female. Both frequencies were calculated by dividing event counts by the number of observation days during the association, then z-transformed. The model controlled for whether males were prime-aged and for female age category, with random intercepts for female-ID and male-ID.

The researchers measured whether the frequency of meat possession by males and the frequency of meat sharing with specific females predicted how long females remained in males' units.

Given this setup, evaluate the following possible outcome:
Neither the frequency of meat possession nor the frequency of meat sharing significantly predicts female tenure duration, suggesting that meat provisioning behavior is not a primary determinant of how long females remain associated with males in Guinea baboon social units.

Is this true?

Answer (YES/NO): YES